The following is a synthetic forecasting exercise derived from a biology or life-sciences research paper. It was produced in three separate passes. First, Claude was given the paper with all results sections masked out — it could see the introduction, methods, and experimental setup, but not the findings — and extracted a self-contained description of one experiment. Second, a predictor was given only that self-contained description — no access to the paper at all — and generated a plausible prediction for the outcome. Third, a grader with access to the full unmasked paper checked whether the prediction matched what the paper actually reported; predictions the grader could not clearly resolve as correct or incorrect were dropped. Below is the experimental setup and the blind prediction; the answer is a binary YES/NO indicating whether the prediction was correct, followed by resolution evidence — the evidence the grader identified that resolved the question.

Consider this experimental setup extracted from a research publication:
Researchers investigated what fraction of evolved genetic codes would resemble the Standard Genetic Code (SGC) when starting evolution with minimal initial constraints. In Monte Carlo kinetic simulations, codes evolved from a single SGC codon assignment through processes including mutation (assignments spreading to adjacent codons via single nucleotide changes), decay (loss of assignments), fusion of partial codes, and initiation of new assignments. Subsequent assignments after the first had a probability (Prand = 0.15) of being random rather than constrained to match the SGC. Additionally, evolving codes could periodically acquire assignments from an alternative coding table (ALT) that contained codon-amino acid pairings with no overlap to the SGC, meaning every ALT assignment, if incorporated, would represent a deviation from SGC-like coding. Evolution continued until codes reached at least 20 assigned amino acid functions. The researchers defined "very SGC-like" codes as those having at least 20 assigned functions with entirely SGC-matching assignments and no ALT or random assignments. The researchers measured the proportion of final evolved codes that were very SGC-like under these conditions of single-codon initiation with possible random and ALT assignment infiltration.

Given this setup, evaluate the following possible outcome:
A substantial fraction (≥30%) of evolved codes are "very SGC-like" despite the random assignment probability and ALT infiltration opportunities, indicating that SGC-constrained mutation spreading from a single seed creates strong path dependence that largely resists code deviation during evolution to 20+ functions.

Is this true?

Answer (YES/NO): NO